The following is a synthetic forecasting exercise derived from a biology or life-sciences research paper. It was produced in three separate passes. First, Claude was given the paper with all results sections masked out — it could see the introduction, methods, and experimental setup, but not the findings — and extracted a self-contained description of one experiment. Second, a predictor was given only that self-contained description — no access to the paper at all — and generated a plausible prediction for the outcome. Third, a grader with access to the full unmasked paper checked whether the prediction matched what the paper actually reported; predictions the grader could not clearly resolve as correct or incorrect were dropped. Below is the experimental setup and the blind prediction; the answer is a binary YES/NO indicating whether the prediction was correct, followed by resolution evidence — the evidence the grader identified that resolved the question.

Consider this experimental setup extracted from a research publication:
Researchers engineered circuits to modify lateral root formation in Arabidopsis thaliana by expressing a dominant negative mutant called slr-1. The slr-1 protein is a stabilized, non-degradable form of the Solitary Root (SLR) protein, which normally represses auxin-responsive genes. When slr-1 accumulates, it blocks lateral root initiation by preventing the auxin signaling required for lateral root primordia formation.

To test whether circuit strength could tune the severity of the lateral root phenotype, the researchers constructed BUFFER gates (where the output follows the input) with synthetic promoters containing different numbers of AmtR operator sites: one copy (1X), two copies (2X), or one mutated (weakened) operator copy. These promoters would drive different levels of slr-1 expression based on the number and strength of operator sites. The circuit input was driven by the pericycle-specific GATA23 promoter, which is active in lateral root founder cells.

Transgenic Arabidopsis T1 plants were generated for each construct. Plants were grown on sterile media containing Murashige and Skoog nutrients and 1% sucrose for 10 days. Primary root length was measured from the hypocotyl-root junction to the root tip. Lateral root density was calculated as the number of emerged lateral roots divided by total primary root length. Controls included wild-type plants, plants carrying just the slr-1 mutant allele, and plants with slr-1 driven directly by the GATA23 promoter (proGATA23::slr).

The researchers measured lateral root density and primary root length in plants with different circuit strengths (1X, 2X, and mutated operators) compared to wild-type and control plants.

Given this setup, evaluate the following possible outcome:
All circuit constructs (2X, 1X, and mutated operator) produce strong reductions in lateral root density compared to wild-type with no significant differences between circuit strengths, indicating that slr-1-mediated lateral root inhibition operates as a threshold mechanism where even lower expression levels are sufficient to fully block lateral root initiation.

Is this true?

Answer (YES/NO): NO